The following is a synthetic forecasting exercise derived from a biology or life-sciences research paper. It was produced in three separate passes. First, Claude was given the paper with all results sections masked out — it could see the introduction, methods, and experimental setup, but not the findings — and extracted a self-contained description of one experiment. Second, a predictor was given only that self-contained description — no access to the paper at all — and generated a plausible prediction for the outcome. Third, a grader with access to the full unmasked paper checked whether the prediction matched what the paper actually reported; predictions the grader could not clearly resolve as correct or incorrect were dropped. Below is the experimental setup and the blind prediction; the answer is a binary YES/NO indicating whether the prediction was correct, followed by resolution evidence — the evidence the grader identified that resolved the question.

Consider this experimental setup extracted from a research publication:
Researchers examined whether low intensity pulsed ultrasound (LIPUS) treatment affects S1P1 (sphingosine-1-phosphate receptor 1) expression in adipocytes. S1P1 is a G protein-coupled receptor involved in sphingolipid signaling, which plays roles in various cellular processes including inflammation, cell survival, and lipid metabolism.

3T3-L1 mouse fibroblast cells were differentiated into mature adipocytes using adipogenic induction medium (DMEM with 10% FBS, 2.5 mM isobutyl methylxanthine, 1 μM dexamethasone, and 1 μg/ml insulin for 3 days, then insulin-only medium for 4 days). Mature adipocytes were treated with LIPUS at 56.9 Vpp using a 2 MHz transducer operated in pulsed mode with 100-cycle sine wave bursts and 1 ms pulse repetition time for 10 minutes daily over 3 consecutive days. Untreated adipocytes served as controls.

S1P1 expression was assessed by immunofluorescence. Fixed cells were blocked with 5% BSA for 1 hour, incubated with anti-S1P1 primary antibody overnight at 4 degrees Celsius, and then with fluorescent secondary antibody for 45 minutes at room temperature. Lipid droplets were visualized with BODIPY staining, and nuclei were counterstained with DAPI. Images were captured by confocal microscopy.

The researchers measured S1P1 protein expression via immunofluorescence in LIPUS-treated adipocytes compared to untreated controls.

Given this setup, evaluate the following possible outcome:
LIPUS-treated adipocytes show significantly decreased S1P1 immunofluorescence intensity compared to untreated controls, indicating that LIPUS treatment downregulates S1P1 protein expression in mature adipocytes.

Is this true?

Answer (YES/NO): NO